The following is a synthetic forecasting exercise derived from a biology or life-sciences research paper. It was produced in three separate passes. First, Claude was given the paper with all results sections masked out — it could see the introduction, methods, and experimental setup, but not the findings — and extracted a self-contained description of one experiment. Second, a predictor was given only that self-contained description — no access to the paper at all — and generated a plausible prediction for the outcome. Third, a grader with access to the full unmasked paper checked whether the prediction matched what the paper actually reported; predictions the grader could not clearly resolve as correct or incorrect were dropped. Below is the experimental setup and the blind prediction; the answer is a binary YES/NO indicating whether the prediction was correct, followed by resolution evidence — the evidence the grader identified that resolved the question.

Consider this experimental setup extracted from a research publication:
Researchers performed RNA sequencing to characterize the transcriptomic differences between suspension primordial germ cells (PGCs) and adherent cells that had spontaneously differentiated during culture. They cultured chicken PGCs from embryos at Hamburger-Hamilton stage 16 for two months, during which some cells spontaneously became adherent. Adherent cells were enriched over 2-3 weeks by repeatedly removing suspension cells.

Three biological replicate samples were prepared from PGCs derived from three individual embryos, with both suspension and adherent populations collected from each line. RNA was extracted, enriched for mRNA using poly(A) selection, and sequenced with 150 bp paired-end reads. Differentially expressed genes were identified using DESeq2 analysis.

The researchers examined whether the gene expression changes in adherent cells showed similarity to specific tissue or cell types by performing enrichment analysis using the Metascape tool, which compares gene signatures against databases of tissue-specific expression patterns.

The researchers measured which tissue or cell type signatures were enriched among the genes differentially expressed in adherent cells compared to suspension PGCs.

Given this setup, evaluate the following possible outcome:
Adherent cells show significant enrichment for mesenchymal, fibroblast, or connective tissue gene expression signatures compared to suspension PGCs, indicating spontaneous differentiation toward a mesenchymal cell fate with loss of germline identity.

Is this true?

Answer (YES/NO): YES